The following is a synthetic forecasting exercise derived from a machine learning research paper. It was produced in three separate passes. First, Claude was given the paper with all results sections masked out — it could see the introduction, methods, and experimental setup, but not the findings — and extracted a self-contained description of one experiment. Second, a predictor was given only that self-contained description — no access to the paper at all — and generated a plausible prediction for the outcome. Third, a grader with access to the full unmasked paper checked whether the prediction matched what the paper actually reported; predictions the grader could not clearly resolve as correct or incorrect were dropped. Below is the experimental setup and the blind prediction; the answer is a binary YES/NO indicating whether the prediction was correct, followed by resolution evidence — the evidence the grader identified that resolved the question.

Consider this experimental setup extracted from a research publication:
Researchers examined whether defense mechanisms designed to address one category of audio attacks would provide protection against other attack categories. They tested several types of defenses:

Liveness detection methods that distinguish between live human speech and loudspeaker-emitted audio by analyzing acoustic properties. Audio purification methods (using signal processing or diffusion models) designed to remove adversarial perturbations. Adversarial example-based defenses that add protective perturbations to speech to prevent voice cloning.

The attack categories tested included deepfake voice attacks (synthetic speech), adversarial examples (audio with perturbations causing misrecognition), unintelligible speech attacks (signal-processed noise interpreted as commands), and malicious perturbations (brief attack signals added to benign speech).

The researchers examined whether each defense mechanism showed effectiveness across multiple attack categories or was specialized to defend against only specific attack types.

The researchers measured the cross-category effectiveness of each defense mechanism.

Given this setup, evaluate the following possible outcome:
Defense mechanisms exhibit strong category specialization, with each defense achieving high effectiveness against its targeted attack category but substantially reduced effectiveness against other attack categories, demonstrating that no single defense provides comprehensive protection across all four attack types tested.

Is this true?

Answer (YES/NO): NO